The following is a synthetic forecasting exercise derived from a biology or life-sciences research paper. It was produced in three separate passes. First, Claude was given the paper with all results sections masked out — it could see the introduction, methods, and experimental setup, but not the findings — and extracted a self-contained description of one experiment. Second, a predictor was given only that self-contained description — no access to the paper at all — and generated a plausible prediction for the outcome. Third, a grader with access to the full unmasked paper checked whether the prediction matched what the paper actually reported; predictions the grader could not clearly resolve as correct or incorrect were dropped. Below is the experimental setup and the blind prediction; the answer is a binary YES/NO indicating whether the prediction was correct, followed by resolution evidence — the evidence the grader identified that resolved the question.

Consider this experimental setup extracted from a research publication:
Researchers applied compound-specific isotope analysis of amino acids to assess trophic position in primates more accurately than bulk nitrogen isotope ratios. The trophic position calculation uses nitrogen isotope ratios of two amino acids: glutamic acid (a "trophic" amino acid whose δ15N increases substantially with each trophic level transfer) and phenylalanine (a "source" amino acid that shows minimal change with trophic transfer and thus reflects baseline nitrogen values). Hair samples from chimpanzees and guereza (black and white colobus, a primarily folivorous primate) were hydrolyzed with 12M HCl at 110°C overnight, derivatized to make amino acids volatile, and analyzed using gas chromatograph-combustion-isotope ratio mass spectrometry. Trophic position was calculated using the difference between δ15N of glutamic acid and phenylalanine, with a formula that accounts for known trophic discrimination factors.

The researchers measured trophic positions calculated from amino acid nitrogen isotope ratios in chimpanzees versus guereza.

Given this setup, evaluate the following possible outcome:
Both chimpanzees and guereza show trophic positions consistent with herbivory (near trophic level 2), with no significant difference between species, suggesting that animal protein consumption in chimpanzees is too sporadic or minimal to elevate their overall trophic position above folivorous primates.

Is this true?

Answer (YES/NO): NO